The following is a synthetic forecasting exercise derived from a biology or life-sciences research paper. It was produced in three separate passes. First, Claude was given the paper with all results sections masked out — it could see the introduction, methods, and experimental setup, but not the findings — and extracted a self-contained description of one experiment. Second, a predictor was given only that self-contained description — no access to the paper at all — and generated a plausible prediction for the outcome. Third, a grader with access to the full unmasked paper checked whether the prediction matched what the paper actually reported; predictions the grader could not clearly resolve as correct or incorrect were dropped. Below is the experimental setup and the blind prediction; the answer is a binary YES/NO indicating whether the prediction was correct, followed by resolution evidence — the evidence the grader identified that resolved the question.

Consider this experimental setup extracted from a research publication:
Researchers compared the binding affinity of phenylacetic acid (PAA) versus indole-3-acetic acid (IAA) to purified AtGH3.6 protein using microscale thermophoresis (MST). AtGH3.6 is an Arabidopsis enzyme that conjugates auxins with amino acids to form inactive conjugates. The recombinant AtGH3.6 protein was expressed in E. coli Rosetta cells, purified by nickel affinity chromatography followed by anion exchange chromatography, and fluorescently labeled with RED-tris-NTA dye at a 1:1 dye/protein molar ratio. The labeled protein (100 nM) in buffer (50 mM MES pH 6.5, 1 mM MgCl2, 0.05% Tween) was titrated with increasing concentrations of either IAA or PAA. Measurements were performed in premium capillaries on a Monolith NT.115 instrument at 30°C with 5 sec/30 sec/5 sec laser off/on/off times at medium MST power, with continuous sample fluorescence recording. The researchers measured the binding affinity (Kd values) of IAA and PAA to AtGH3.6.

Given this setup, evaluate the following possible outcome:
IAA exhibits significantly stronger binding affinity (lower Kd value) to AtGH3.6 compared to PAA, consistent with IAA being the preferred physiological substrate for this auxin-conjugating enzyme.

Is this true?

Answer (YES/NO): NO